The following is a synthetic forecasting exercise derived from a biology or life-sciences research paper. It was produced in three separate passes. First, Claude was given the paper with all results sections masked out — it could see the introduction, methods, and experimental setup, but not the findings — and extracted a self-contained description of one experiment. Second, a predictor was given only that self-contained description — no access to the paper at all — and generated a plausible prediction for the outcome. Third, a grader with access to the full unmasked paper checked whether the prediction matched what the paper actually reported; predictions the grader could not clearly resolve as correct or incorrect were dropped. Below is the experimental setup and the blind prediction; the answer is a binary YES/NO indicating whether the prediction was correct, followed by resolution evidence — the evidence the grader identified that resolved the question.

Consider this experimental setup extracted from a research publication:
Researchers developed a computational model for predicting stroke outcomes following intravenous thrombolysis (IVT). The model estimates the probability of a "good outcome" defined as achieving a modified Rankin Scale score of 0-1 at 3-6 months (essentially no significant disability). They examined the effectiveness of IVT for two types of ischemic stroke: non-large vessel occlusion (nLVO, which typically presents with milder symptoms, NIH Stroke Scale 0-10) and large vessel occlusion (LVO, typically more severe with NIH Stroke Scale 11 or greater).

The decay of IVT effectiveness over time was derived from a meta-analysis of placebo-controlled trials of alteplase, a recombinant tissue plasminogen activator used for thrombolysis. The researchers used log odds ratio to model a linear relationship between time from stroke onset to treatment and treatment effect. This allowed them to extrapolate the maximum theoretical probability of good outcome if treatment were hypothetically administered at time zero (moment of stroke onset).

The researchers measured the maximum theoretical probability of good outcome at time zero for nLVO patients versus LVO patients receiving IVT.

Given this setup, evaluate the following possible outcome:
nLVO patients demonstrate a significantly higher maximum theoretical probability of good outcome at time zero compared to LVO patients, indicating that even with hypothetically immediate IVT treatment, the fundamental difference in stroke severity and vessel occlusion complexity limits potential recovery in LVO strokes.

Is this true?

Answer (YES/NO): YES